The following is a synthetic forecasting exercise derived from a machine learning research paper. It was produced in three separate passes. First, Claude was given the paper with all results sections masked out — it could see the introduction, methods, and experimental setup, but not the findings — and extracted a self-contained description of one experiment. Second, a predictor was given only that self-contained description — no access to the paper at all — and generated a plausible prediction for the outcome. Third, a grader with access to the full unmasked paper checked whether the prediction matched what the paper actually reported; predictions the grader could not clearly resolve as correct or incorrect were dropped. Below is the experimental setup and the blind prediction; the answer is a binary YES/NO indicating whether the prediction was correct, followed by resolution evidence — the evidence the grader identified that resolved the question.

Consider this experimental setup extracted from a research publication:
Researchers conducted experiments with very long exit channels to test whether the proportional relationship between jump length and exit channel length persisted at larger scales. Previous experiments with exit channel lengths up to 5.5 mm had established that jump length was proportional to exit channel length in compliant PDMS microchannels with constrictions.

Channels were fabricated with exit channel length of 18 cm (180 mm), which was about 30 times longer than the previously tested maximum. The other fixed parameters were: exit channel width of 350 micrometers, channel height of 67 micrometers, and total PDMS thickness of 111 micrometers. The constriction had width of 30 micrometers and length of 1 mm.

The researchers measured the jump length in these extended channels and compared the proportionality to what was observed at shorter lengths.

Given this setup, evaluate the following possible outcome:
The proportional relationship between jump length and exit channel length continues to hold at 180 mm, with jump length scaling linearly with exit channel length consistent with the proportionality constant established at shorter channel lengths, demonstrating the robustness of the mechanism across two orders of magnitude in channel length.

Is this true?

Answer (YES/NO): YES